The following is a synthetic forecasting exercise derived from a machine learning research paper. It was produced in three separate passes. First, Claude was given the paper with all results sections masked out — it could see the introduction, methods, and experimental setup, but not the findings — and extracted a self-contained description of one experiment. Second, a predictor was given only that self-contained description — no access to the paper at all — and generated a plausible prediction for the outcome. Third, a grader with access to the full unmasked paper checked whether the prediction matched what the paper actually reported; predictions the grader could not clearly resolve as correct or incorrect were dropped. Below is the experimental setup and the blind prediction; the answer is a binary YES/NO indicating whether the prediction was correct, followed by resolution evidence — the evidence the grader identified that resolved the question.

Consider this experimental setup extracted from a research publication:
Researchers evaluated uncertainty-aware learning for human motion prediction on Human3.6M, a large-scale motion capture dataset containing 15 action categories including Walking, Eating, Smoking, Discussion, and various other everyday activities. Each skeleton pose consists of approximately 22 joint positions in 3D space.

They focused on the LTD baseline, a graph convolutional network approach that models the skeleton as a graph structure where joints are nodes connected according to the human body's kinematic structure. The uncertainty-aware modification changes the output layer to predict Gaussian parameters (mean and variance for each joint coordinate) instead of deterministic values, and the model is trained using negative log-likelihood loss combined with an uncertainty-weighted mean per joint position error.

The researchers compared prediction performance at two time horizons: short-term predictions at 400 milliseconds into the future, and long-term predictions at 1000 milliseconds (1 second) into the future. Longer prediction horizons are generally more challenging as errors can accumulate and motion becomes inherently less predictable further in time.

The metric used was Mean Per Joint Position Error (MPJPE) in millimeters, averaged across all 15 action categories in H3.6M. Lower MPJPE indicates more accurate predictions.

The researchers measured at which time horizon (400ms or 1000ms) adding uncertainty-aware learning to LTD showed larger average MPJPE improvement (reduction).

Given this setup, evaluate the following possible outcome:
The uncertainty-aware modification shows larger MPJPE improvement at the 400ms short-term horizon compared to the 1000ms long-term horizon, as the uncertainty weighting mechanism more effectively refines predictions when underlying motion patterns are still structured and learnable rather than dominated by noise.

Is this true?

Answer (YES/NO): NO